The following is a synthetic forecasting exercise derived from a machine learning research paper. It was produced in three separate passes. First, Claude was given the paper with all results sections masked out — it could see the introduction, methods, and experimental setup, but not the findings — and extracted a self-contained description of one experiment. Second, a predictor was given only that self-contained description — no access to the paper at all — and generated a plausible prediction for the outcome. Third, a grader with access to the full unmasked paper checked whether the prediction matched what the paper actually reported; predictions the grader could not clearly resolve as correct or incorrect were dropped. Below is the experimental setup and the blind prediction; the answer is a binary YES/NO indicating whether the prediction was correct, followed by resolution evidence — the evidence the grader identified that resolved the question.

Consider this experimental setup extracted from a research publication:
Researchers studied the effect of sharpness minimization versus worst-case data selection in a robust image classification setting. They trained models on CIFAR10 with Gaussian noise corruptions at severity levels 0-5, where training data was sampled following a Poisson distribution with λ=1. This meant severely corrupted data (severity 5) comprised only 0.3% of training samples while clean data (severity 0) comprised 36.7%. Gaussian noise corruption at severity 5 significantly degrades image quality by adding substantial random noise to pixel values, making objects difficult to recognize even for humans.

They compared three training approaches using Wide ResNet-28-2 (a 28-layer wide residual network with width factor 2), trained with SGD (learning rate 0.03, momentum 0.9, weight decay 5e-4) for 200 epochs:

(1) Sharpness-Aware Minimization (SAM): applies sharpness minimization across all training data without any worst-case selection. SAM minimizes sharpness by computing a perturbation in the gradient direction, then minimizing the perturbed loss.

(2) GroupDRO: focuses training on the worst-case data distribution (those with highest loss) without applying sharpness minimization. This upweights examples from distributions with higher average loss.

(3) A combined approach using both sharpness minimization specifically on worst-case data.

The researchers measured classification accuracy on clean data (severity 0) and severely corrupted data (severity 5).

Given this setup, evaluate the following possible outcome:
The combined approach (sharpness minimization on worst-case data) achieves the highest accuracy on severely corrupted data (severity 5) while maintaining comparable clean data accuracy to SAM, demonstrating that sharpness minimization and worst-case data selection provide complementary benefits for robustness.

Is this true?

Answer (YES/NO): YES